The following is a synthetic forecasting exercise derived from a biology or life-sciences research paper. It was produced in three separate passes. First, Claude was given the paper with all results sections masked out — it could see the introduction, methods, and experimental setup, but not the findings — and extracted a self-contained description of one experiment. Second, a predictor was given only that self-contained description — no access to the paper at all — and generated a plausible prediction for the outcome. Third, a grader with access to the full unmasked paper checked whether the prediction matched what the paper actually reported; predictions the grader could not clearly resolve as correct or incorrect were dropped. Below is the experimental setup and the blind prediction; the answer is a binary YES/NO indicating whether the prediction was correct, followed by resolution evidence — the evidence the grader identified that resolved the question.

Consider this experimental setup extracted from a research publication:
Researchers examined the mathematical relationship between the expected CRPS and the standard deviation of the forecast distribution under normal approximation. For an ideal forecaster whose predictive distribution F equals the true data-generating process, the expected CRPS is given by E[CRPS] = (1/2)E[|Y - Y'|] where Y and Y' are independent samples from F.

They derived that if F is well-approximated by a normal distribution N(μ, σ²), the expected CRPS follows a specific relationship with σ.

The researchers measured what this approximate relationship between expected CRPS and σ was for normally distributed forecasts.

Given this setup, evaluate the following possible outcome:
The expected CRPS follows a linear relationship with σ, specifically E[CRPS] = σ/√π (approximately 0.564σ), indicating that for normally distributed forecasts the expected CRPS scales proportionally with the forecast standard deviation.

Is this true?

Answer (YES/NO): YES